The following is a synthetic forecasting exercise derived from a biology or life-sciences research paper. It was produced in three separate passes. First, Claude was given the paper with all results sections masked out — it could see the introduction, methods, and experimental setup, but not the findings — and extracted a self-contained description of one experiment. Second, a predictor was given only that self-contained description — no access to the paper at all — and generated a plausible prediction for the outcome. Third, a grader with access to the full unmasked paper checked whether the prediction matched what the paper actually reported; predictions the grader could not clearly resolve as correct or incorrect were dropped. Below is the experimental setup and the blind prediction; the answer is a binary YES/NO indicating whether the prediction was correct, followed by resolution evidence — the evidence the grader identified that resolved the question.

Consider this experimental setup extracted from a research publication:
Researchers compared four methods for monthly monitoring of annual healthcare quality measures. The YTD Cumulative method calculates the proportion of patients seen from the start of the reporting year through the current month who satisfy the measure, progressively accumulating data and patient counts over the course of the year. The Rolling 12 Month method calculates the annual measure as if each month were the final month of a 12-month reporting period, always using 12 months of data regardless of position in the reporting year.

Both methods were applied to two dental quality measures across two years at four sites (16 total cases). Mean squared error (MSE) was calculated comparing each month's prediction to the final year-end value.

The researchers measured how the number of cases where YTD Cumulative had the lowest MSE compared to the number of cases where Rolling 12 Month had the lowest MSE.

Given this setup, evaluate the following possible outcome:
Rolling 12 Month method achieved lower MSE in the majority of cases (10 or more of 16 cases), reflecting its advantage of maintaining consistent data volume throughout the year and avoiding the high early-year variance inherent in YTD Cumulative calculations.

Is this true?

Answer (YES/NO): YES